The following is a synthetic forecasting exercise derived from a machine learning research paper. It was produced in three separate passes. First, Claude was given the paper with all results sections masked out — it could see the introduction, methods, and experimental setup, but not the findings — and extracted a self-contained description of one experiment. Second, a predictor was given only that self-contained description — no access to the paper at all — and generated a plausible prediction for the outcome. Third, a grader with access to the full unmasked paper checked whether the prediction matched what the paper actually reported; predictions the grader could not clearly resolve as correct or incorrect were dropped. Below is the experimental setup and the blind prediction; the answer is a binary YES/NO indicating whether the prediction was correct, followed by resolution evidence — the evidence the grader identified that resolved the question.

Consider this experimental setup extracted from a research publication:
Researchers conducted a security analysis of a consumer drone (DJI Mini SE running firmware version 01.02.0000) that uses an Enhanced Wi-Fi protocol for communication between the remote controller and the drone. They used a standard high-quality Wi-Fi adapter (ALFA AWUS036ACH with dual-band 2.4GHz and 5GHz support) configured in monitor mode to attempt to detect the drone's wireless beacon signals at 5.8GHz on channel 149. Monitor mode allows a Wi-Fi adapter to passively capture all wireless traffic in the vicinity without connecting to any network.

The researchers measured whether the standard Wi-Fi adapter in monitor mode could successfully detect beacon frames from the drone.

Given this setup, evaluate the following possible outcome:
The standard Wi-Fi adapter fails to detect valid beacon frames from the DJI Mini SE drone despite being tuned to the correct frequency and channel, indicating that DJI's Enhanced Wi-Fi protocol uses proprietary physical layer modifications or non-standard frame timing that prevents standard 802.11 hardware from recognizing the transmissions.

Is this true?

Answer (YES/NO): YES